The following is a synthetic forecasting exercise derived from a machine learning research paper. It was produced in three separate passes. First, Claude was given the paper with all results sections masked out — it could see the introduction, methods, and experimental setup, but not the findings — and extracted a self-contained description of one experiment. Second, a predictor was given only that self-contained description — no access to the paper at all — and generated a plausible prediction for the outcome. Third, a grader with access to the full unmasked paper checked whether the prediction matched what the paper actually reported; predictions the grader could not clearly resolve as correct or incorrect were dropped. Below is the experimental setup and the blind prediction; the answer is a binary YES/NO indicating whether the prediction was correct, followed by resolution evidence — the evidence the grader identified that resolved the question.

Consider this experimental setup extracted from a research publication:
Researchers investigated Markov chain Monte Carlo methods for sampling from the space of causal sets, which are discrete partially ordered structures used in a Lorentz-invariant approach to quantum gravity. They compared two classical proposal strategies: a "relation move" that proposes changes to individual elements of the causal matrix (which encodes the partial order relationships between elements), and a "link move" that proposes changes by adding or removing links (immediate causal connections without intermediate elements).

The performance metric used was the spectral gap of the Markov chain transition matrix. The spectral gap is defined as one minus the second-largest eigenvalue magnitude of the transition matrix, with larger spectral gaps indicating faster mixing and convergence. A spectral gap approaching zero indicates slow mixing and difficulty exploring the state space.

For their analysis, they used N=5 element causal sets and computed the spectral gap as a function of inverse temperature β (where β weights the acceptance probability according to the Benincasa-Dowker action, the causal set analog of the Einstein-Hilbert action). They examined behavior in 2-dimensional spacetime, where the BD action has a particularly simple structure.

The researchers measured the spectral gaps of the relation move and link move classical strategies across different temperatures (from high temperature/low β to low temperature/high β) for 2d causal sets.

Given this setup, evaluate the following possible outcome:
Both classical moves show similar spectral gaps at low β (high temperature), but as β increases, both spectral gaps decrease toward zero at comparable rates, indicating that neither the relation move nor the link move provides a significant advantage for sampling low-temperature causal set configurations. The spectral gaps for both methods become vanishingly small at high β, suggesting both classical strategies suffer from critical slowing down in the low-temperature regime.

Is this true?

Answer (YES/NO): NO